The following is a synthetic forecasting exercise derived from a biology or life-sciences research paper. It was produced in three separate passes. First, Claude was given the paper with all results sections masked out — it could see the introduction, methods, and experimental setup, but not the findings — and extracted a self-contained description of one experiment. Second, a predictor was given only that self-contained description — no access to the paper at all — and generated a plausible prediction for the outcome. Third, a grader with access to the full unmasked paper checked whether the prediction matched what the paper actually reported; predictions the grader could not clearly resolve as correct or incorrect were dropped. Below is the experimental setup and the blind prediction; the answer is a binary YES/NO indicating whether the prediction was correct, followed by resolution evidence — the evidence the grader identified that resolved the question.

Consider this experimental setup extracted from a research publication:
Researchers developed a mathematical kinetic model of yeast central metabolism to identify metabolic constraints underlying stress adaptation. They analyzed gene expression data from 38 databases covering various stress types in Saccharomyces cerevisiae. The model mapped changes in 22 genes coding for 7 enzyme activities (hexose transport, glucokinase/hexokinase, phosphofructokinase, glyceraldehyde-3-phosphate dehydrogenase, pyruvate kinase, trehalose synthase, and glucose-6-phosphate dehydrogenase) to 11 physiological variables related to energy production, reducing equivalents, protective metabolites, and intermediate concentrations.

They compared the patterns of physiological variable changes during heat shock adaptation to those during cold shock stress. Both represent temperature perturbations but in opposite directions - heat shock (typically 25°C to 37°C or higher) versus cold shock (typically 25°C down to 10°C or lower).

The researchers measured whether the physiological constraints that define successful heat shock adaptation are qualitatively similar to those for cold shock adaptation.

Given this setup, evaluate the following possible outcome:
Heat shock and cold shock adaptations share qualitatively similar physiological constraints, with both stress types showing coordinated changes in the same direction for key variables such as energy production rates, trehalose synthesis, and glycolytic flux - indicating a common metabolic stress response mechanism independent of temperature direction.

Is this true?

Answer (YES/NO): NO